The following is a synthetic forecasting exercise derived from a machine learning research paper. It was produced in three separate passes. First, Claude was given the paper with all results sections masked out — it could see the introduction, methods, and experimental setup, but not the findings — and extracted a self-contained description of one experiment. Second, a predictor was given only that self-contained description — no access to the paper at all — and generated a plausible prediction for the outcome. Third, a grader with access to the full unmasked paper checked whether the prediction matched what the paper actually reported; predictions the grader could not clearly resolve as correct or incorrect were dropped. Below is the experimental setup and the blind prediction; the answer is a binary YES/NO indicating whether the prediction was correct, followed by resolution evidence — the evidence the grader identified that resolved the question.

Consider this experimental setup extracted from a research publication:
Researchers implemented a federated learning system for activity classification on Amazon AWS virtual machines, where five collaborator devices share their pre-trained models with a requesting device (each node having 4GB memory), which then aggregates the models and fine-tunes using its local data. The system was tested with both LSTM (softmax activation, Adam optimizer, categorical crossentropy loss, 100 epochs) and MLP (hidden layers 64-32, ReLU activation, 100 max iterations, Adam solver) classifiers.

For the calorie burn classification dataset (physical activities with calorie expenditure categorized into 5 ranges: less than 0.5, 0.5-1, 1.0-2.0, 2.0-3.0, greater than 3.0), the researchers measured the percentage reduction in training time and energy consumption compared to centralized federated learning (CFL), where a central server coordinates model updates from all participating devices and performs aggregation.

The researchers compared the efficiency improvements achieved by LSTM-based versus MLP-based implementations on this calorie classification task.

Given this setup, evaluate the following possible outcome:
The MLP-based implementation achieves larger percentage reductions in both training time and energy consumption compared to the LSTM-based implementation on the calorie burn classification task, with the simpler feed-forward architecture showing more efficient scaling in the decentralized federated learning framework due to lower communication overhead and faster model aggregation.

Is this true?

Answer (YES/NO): YES